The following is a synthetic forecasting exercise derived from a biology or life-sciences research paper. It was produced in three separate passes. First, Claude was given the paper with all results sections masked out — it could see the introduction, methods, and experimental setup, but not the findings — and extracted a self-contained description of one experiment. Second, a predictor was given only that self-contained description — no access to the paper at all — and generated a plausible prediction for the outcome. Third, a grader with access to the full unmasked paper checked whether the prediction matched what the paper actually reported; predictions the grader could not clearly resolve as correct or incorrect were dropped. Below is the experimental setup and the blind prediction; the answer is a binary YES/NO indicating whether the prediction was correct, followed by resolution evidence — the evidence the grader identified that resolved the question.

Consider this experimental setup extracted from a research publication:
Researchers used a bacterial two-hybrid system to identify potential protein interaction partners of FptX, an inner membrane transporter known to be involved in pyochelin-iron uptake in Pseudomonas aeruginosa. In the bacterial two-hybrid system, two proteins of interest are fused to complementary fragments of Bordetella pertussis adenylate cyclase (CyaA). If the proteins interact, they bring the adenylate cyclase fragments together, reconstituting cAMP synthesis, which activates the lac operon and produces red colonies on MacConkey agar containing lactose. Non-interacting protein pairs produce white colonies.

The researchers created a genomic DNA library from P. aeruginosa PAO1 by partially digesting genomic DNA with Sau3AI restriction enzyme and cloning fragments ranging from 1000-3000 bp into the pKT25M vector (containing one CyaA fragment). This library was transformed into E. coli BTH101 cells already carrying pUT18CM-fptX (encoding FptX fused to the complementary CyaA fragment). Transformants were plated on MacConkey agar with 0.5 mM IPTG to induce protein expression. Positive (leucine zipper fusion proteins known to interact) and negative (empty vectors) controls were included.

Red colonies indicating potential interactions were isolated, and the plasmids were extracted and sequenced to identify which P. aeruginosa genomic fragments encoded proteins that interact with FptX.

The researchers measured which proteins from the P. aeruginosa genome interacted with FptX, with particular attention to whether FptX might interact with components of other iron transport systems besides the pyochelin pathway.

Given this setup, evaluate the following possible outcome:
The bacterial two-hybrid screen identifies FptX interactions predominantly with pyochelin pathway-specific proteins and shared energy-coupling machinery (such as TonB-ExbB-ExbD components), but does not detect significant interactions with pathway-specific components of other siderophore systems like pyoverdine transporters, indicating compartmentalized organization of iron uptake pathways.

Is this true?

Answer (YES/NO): NO